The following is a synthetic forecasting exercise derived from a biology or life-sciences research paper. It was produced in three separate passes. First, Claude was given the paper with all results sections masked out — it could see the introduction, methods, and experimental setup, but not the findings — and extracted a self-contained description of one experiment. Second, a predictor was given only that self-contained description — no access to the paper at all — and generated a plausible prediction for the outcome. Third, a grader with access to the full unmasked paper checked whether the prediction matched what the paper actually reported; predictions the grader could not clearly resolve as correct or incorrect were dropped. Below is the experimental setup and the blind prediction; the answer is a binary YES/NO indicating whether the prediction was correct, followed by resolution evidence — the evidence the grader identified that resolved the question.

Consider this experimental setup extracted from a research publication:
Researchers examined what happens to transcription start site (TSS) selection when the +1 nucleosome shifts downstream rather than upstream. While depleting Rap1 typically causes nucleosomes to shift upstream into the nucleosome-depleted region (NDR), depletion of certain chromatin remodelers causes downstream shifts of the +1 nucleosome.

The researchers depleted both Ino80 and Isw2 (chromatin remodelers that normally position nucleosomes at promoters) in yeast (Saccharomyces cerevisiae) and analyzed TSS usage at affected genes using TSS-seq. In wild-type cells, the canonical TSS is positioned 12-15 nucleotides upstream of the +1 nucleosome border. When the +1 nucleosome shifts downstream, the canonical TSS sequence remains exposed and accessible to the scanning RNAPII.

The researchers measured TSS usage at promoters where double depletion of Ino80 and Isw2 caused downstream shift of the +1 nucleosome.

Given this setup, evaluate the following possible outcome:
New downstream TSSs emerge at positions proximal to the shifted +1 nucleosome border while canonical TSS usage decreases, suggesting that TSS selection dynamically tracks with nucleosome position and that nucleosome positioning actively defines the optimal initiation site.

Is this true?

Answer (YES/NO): YES